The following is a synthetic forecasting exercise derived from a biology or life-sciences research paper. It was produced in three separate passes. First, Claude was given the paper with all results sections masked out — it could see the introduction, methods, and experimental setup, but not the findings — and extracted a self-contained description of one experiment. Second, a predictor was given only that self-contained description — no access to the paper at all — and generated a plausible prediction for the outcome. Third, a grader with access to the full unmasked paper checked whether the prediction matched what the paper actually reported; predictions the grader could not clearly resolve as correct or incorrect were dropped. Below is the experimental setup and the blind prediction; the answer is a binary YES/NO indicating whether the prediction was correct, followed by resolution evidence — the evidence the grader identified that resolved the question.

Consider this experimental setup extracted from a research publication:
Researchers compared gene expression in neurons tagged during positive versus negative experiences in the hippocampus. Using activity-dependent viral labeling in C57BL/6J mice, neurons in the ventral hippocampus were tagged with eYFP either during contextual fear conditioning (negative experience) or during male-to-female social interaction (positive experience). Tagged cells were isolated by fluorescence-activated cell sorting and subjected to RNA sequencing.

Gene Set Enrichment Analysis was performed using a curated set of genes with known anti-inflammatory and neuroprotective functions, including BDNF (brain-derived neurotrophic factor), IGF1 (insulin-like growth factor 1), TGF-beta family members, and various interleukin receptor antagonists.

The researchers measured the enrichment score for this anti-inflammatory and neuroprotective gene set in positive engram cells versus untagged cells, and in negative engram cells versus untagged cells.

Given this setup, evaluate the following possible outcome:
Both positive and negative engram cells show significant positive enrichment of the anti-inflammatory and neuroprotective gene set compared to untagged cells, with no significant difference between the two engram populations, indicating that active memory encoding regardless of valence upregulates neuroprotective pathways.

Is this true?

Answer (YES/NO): NO